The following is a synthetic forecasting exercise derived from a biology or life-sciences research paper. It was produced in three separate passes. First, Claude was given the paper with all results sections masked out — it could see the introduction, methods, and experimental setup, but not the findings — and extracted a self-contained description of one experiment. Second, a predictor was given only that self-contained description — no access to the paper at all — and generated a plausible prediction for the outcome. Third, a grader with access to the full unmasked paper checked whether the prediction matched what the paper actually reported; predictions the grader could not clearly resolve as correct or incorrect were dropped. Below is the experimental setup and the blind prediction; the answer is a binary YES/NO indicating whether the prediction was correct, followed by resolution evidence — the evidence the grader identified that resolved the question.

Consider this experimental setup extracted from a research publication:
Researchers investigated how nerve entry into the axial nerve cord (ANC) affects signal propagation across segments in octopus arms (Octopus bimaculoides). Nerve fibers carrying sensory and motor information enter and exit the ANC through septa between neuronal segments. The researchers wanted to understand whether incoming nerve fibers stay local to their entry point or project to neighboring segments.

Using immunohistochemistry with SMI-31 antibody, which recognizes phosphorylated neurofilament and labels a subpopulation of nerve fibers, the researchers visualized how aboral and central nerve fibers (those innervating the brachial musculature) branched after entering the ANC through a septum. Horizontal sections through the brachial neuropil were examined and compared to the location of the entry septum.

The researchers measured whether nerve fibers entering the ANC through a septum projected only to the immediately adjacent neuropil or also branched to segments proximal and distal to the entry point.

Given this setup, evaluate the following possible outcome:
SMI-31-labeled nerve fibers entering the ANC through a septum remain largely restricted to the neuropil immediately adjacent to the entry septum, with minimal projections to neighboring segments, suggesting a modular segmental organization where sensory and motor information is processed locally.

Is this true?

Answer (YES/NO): NO